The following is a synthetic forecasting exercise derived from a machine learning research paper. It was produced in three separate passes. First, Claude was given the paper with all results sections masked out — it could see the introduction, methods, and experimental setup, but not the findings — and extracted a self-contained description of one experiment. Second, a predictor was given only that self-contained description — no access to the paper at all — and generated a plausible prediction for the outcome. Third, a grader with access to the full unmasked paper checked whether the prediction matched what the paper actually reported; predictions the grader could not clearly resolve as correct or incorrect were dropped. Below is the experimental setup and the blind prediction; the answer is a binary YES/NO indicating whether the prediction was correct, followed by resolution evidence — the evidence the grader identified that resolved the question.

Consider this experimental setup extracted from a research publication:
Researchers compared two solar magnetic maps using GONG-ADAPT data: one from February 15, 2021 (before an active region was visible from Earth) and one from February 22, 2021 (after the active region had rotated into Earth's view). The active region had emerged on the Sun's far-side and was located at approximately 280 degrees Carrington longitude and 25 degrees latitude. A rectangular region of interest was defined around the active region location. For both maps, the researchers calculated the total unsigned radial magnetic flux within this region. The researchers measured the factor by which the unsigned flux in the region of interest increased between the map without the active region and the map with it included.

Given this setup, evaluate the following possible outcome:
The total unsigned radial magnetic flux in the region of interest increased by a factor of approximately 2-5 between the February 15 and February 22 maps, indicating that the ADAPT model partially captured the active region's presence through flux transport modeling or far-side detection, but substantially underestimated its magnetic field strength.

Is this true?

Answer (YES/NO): YES